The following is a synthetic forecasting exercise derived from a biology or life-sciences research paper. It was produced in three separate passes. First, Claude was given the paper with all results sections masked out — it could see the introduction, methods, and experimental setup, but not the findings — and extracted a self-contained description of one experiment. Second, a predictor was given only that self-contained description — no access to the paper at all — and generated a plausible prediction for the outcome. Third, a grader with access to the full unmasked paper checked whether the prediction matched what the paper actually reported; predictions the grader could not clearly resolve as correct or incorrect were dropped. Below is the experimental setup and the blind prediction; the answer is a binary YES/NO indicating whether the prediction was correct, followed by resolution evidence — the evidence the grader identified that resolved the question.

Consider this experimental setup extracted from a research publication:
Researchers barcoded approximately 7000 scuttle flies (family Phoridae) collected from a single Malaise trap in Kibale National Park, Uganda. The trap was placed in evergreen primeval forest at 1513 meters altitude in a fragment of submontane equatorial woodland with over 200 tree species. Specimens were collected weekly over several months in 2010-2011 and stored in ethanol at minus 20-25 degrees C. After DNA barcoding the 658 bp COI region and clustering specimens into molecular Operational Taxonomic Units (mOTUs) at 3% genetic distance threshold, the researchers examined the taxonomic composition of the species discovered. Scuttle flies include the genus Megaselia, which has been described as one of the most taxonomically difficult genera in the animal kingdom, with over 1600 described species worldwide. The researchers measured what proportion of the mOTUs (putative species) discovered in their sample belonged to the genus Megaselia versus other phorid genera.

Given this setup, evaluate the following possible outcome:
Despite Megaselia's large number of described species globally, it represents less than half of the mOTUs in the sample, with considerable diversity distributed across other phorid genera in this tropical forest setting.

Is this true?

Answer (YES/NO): NO